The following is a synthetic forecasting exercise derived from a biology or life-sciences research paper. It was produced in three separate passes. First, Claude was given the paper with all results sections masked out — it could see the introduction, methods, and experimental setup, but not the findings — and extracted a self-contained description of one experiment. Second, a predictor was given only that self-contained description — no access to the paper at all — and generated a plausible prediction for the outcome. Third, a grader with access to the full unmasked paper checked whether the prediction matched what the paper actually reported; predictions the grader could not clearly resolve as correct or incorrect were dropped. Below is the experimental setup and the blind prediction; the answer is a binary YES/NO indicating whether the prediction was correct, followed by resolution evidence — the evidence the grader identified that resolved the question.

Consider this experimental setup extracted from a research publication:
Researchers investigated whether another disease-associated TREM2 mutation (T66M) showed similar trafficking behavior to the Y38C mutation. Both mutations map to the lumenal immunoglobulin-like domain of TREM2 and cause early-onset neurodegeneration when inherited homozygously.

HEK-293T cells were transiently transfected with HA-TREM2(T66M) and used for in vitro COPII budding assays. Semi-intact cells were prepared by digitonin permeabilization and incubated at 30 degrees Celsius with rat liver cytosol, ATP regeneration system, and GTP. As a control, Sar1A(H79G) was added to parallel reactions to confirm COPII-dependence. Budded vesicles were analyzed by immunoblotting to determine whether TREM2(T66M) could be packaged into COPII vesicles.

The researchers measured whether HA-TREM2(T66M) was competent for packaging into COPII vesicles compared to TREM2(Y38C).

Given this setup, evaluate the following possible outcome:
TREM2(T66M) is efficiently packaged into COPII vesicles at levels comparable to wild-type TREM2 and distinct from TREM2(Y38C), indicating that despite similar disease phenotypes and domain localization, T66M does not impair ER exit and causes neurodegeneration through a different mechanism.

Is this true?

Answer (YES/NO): NO